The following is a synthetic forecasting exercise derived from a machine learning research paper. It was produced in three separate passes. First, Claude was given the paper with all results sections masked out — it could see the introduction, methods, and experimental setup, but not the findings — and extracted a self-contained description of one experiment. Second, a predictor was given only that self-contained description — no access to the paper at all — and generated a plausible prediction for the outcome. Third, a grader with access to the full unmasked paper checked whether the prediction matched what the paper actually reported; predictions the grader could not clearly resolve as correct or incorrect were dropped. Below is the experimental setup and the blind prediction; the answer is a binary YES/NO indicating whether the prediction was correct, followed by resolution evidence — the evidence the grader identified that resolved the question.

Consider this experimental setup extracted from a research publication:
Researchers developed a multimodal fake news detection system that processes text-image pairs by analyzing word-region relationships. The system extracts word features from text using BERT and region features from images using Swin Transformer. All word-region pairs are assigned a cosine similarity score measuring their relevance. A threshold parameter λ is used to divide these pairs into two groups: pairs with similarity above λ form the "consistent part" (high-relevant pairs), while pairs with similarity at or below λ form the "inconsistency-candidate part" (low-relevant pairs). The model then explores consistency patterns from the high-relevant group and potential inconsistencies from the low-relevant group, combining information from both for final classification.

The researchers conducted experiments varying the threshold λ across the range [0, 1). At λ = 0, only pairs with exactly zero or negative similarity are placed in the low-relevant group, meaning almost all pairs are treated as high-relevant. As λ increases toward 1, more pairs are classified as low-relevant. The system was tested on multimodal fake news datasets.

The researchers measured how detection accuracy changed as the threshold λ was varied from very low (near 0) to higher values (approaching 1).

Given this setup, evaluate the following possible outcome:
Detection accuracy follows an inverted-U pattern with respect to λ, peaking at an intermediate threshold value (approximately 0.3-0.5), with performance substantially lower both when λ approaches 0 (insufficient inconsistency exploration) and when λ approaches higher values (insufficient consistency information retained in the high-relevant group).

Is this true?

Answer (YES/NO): NO